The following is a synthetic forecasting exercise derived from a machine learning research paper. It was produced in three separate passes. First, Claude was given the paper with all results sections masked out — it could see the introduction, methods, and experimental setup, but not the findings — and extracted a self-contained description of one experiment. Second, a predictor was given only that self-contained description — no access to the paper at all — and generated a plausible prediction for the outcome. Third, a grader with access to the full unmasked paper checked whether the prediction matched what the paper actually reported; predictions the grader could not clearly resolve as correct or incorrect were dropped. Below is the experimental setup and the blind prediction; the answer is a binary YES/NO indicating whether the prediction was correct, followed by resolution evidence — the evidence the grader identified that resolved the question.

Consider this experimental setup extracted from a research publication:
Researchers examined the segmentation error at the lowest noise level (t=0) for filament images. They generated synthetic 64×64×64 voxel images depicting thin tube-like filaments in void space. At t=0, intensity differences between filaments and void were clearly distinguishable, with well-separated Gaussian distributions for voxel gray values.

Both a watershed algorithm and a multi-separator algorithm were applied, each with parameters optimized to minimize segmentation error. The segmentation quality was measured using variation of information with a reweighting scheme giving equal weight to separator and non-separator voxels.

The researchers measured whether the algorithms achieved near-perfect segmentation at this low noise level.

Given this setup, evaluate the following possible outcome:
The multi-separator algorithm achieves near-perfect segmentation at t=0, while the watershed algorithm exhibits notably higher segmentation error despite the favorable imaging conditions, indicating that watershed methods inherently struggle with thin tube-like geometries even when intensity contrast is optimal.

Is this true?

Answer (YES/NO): NO